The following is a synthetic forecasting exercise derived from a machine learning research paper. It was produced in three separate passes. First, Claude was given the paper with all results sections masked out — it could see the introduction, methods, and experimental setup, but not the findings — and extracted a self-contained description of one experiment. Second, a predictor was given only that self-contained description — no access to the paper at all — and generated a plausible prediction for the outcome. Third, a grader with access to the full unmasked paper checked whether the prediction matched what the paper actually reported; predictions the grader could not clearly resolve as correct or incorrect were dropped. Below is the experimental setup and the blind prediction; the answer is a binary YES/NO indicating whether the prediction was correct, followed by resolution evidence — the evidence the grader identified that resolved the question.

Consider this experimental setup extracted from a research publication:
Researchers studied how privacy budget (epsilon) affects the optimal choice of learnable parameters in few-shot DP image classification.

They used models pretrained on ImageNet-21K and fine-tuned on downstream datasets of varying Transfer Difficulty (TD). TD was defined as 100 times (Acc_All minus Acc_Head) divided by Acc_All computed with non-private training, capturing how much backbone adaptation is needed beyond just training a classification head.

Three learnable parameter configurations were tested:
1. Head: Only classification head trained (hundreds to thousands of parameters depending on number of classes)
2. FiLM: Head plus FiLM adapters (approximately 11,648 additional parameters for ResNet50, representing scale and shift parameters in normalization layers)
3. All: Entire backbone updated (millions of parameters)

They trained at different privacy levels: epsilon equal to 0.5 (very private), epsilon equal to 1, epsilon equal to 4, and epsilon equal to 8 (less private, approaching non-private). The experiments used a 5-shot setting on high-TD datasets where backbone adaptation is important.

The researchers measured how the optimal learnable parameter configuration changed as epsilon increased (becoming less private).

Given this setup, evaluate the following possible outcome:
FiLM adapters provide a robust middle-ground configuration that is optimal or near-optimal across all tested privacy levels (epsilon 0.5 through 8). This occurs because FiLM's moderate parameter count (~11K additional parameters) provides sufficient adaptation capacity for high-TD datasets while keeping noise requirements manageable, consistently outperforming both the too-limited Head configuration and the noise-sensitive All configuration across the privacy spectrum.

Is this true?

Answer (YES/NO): NO